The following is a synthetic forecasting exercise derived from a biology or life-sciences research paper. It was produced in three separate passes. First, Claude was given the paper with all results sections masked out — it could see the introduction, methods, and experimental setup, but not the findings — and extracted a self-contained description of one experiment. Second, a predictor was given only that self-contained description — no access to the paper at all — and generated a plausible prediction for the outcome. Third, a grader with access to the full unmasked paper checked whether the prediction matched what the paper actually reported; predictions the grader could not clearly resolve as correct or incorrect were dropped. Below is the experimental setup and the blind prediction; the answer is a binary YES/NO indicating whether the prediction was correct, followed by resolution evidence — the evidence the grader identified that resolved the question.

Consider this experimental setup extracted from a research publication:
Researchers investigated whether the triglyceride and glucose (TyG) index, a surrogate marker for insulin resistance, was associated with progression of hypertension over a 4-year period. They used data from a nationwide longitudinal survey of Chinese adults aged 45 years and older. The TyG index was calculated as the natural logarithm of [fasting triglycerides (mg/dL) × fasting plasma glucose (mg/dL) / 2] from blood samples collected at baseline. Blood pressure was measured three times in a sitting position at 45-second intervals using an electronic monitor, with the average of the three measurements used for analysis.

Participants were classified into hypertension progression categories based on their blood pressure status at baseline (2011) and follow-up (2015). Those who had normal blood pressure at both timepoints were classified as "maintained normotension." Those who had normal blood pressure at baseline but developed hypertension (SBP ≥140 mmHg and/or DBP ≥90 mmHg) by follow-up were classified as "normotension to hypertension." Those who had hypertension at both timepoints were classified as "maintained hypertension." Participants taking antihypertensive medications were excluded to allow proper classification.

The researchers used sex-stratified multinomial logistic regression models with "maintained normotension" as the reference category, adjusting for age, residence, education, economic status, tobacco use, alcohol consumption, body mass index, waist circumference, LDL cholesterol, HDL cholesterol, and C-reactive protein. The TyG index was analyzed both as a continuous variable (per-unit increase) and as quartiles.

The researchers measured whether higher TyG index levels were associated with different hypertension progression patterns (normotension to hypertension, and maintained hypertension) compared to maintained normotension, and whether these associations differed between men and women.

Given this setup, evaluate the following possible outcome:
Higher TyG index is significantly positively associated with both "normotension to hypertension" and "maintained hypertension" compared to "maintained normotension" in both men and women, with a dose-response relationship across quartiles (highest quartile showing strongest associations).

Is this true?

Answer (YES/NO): NO